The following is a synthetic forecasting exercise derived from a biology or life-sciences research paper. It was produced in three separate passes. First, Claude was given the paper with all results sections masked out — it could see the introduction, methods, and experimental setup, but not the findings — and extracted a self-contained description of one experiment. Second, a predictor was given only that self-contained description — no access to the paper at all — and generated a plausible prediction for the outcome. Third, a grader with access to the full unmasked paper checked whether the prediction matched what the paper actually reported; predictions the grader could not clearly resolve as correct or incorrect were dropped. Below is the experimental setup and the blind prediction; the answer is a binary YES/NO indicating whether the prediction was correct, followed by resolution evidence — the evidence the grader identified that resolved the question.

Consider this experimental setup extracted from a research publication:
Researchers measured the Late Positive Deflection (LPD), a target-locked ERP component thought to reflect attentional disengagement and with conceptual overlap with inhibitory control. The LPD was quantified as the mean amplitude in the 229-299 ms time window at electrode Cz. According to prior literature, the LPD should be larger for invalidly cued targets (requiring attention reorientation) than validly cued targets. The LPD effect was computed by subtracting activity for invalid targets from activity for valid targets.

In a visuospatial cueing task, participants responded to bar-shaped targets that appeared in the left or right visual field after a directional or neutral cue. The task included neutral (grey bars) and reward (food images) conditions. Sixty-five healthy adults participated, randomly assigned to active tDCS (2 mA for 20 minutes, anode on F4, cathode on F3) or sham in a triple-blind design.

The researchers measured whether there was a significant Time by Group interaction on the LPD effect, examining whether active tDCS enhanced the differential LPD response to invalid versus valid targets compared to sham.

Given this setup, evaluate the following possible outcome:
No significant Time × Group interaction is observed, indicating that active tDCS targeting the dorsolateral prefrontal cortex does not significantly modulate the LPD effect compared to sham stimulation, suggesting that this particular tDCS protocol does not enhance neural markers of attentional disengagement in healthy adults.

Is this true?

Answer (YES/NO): YES